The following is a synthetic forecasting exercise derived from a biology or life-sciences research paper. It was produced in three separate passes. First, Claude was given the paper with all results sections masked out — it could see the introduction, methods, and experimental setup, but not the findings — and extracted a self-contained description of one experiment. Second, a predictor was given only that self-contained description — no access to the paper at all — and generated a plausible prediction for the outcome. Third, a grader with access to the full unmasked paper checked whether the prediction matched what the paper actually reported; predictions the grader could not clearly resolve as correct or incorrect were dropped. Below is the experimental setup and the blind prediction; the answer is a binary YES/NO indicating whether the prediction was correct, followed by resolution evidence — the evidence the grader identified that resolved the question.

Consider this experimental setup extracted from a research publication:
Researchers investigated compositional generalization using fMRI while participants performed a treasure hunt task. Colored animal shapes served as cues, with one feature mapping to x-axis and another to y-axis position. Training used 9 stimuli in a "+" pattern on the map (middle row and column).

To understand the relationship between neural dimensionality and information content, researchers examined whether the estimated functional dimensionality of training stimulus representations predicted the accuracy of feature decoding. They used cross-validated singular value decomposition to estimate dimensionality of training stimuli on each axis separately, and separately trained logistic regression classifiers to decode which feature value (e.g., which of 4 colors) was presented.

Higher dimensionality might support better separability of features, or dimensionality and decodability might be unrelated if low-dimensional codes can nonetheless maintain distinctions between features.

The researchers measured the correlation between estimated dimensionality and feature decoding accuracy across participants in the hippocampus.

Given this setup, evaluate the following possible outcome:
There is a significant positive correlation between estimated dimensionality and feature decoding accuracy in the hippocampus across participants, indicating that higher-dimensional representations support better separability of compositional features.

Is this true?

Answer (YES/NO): YES